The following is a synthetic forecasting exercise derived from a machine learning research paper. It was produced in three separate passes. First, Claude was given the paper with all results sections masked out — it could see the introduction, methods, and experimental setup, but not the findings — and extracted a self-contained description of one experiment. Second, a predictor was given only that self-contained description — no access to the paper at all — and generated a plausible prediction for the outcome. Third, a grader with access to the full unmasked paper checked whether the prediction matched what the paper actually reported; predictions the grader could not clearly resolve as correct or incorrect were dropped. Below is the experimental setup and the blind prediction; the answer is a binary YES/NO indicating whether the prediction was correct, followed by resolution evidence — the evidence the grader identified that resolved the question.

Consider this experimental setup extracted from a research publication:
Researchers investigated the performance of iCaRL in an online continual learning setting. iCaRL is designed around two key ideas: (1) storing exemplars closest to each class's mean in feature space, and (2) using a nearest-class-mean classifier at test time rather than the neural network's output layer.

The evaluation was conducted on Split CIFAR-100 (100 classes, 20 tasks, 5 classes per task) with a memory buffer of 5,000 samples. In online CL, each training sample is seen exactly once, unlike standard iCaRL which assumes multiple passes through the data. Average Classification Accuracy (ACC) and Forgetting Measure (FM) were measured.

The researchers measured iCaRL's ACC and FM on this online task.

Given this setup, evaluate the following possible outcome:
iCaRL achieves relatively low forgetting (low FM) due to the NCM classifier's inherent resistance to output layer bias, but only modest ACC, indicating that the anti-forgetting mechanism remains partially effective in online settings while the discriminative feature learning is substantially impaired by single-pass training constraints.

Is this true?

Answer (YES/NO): YES